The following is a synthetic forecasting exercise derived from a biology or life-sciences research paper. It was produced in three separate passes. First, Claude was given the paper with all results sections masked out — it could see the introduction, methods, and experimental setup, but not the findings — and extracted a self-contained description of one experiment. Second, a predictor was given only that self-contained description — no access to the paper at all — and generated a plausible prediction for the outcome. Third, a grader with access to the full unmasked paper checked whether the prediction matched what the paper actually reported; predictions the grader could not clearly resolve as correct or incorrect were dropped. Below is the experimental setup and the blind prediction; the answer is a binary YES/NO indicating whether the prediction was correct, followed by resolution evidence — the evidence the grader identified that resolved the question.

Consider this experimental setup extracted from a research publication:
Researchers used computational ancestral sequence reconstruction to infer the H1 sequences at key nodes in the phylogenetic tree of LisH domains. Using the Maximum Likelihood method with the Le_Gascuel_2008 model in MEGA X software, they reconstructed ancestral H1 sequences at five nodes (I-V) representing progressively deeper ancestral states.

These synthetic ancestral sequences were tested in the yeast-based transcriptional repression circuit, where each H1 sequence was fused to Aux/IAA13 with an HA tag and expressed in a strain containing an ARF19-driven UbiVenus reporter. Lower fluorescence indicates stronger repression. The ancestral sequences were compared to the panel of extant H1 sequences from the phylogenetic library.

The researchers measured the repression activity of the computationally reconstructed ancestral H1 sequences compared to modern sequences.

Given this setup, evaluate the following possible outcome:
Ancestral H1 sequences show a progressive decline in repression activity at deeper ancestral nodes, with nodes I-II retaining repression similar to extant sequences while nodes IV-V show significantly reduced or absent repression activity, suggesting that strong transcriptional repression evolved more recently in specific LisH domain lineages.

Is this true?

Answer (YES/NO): NO